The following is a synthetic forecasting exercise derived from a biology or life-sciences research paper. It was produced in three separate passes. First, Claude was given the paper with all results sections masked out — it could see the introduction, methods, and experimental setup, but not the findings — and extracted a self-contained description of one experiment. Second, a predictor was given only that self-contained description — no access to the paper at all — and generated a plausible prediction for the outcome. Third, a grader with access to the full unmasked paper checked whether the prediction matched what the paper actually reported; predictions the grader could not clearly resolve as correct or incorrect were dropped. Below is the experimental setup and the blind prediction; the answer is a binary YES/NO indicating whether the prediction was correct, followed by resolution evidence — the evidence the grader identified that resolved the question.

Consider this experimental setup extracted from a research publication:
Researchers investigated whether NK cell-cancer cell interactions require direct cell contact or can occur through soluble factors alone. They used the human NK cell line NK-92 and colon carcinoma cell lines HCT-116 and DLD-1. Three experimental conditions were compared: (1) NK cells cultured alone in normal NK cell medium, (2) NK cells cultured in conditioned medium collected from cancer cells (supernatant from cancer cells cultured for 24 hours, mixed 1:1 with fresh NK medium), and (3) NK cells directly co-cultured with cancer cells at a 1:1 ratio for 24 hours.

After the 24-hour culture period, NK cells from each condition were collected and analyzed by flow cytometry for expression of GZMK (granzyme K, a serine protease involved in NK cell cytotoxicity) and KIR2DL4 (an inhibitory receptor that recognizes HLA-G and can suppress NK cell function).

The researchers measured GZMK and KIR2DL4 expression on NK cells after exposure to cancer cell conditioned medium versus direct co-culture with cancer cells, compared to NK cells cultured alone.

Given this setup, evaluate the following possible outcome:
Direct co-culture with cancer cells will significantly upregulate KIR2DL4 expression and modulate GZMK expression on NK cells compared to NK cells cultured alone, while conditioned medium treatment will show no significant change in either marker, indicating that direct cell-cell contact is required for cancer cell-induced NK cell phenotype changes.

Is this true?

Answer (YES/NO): NO